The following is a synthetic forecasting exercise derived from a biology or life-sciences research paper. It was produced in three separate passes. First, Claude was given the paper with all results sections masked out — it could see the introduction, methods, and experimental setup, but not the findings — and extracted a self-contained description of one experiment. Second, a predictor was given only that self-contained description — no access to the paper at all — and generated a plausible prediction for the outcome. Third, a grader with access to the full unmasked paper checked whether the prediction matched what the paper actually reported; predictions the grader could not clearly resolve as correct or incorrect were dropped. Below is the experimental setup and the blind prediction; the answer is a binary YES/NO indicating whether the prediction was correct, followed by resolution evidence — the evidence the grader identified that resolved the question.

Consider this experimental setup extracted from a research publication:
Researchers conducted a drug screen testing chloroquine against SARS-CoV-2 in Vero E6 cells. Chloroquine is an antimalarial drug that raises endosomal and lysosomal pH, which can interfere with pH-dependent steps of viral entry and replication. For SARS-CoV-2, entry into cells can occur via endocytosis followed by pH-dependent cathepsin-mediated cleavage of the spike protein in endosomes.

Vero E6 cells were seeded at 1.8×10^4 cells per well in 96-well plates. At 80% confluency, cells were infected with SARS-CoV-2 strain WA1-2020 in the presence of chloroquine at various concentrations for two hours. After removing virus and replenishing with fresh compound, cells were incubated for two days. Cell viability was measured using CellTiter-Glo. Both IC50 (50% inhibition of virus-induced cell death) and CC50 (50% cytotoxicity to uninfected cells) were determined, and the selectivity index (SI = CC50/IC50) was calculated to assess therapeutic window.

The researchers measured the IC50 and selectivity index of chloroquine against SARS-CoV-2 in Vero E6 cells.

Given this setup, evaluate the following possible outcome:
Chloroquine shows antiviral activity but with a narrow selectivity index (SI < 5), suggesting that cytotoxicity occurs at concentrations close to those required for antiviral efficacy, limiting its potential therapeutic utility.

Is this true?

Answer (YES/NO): YES